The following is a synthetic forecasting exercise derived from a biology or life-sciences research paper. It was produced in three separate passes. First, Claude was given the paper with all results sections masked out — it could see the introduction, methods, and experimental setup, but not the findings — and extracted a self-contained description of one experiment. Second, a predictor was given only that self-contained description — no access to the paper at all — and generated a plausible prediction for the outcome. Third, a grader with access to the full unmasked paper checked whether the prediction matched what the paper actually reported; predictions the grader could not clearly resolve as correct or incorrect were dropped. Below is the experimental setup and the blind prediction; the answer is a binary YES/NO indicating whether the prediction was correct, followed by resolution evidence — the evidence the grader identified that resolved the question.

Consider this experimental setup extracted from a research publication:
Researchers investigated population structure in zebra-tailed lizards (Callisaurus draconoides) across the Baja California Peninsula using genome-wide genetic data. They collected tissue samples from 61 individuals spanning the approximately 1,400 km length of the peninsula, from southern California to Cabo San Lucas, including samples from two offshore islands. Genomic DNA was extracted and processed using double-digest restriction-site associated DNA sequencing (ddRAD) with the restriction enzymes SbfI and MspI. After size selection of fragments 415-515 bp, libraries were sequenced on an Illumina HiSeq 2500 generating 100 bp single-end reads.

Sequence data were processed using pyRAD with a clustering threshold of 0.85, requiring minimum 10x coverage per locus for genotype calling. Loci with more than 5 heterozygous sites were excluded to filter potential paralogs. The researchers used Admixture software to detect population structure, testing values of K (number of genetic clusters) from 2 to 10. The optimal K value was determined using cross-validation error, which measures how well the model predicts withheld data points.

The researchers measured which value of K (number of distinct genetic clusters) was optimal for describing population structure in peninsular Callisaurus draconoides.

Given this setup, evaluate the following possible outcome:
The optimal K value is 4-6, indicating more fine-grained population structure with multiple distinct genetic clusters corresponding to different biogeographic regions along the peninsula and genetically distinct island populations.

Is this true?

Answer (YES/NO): NO